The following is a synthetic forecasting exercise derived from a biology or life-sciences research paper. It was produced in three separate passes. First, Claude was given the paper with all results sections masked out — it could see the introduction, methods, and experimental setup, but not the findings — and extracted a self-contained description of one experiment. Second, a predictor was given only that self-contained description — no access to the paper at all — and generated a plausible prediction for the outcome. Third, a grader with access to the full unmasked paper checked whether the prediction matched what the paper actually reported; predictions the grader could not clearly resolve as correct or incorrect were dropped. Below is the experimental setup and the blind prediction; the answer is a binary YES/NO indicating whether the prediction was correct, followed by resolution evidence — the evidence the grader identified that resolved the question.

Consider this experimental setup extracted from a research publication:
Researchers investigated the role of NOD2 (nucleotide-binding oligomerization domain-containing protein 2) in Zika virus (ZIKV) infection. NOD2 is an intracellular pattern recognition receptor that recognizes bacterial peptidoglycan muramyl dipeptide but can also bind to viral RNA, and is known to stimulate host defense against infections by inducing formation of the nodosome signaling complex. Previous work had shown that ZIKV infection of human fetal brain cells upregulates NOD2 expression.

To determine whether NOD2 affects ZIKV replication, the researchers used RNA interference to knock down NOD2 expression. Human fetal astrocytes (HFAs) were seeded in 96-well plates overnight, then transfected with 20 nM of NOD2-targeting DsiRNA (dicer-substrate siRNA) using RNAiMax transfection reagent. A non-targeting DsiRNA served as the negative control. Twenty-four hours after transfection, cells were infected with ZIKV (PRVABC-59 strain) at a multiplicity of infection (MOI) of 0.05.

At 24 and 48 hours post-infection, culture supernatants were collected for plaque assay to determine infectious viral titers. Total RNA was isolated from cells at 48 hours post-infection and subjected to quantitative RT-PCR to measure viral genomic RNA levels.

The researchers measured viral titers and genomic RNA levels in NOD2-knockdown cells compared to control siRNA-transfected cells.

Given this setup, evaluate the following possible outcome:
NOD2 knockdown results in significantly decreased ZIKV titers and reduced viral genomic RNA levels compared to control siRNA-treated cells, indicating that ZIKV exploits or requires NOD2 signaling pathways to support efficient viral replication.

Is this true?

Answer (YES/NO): YES